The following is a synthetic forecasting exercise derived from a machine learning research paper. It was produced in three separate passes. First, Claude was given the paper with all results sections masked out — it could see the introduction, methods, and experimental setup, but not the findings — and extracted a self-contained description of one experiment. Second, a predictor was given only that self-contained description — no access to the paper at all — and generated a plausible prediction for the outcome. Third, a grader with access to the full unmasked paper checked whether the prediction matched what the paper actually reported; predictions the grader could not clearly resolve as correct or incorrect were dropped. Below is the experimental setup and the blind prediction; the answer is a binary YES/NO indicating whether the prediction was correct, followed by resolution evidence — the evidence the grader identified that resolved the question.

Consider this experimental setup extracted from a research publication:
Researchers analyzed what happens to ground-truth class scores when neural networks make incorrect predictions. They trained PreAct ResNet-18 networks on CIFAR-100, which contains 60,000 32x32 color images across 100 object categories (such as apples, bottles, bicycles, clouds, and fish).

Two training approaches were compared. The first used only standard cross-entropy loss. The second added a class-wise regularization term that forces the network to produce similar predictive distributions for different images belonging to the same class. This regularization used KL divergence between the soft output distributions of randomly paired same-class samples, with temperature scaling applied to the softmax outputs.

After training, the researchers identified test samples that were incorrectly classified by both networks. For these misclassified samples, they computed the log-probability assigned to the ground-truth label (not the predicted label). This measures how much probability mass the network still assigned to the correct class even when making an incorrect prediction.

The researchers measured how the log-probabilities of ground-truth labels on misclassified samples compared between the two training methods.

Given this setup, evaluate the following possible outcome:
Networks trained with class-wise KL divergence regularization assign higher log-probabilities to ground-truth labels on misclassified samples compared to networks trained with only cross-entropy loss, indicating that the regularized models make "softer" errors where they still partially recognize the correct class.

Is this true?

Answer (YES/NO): YES